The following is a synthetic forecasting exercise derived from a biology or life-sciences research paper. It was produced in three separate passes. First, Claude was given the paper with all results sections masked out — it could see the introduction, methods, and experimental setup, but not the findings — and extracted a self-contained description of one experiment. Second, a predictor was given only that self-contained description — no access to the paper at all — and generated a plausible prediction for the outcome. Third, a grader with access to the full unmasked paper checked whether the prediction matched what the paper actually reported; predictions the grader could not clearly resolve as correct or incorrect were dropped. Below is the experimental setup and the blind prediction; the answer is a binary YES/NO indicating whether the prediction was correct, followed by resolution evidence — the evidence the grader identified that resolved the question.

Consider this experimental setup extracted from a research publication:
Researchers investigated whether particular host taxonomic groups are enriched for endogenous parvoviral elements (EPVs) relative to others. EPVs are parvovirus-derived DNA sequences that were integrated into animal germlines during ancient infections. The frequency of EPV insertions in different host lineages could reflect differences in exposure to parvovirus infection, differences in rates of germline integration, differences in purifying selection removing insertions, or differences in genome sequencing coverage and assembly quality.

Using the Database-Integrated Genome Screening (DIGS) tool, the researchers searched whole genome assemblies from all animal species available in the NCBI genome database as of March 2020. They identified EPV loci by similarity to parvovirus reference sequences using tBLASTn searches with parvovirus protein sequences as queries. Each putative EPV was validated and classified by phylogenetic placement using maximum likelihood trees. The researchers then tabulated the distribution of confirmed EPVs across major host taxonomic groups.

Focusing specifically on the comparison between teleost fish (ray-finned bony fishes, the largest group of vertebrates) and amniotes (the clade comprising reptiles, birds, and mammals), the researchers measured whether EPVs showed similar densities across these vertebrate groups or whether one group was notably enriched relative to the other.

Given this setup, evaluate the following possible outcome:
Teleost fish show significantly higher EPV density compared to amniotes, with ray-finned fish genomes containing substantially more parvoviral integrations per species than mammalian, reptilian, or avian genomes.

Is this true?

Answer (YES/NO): NO